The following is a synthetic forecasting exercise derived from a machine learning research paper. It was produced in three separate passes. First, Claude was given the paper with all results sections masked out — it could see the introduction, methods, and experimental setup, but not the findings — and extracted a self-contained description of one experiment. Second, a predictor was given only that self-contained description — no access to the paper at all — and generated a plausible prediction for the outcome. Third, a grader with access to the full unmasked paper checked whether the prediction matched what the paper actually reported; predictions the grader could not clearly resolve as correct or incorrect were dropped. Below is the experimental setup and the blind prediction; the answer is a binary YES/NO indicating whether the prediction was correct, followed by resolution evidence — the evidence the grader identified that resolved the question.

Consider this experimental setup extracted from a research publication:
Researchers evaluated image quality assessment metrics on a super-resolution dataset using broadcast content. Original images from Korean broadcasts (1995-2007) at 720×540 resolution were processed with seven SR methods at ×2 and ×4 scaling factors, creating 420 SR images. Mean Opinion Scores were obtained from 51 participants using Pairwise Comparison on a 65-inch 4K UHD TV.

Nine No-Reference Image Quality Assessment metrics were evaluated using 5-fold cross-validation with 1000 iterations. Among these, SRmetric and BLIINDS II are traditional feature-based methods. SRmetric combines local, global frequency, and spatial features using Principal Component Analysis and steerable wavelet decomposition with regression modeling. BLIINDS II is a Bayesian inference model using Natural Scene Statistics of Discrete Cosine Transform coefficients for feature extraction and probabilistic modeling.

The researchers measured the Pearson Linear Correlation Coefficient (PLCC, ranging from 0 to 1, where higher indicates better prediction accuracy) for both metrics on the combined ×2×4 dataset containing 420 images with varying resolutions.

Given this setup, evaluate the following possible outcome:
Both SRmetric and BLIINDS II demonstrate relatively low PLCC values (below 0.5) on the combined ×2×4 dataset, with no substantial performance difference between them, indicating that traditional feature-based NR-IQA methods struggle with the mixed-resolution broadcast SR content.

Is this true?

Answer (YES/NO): NO